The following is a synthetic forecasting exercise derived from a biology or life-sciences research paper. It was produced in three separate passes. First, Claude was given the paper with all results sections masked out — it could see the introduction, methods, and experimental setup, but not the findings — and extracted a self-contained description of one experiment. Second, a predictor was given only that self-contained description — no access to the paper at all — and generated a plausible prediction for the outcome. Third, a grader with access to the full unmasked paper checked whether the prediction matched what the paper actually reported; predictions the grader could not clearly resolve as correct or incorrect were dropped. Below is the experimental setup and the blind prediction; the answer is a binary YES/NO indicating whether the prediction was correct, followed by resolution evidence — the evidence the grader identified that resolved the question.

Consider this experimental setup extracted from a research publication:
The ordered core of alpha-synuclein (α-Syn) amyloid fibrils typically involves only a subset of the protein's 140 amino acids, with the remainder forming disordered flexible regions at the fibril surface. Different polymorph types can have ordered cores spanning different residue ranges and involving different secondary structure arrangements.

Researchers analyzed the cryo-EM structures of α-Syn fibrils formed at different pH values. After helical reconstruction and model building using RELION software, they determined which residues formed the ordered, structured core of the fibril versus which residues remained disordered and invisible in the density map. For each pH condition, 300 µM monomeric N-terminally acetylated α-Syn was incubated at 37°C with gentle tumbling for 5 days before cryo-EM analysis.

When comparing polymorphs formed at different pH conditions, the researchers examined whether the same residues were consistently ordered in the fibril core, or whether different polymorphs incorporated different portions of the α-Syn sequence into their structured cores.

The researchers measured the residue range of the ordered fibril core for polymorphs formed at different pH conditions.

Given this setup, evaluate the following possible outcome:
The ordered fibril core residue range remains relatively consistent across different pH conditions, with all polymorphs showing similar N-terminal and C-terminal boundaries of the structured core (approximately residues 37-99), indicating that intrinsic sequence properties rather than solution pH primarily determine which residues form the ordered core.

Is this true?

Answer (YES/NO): NO